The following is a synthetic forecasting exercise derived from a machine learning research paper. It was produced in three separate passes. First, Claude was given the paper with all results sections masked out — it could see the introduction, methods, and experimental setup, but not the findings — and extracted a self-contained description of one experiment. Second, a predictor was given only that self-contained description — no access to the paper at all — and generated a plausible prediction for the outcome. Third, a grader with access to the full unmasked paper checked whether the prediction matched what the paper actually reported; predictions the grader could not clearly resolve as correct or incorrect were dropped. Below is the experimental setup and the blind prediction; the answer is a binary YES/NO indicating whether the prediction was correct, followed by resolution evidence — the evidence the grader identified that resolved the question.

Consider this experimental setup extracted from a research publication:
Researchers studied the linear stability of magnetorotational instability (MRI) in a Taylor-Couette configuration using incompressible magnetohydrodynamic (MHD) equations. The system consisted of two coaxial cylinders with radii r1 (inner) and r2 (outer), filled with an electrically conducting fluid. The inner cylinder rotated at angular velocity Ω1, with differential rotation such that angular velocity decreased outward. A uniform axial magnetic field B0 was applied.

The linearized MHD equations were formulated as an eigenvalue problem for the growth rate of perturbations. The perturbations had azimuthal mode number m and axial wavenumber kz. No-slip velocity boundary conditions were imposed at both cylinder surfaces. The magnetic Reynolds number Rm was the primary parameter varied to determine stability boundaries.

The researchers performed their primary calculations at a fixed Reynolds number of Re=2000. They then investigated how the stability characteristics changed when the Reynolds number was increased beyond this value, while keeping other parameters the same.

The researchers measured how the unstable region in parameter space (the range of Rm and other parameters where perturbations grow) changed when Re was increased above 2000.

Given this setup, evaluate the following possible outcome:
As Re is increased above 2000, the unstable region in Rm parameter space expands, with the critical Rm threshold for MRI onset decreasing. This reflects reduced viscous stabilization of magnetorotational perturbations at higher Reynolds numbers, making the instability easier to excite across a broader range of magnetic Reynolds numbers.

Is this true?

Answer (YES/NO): YES